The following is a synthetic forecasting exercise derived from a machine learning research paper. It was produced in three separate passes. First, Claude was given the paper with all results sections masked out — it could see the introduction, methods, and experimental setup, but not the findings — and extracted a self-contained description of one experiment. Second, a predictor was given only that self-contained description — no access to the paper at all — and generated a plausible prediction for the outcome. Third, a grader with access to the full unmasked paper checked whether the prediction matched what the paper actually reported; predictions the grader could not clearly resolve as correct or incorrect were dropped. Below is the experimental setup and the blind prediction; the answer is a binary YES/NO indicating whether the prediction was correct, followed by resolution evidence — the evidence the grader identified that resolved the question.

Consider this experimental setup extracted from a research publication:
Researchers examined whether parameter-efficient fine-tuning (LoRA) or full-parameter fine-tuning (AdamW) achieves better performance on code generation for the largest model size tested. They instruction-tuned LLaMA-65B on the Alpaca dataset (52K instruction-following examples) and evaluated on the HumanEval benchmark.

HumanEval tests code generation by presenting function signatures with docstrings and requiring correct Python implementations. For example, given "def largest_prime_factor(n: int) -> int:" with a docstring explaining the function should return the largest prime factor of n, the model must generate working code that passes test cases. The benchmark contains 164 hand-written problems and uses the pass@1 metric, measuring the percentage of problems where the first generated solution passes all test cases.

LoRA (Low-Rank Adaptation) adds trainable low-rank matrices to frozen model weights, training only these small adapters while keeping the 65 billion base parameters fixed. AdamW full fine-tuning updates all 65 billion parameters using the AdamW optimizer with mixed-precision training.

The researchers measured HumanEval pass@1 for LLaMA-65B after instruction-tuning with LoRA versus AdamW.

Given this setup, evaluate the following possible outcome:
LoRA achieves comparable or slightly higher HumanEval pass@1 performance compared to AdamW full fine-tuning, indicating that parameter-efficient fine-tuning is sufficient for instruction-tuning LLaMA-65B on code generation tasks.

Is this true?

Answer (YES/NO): NO